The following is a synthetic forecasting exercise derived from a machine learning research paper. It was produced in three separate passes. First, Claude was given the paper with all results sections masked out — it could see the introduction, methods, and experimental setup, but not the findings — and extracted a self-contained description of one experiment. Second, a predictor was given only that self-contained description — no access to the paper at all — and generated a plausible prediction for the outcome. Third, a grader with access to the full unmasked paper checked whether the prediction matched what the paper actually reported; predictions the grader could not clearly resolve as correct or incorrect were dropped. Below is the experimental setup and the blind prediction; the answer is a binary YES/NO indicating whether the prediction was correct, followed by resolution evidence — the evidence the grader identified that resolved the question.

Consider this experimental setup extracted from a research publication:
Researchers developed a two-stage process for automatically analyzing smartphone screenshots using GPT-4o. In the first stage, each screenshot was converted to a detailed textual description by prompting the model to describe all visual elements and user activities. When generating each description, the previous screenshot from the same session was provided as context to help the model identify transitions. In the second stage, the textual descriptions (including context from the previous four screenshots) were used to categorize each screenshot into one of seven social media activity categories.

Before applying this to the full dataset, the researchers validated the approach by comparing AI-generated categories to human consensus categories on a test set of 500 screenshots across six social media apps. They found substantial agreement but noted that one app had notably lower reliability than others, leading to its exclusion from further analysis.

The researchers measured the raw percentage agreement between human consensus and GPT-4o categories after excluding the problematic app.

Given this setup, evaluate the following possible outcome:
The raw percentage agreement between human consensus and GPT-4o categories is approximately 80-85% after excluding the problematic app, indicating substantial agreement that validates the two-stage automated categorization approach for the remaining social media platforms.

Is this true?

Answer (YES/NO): NO